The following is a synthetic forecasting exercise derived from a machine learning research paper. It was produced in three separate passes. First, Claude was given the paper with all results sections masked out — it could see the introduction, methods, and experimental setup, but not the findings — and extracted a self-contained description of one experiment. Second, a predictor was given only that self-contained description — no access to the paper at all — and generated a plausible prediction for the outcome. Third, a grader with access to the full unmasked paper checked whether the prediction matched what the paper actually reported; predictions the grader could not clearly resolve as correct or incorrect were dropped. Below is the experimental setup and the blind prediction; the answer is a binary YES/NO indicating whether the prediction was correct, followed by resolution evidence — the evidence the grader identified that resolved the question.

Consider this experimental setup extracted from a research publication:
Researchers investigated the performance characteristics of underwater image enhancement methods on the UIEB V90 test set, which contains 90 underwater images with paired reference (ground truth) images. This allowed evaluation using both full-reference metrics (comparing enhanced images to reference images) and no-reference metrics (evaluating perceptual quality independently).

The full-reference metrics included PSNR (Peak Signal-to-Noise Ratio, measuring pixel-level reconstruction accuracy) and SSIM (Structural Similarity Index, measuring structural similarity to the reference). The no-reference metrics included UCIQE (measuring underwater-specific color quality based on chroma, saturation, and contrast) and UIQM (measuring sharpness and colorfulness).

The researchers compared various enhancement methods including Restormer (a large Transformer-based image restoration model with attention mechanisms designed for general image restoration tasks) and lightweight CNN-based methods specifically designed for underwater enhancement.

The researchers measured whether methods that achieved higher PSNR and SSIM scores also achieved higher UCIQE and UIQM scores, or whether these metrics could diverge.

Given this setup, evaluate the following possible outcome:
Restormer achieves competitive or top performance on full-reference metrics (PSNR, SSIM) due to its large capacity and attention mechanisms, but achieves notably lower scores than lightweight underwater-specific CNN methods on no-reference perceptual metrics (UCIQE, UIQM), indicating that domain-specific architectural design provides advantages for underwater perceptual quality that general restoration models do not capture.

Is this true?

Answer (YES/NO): YES